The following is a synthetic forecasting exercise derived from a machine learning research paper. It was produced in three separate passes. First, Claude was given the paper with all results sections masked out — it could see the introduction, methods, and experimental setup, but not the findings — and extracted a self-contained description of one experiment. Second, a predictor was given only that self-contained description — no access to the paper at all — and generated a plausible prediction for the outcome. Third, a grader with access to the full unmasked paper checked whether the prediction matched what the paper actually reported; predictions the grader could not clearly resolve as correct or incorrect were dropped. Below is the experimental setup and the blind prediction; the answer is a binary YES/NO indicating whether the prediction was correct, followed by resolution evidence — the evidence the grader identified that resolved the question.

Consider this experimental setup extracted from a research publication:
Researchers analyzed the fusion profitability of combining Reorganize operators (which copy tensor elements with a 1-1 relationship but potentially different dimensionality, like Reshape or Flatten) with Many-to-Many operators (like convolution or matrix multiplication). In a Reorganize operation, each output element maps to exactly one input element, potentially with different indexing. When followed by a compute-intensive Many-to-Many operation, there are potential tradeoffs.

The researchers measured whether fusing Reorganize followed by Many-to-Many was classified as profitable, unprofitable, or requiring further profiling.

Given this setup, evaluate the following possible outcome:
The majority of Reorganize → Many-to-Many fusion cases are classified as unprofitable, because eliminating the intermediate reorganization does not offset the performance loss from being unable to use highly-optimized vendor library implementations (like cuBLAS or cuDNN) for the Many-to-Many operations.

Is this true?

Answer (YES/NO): NO